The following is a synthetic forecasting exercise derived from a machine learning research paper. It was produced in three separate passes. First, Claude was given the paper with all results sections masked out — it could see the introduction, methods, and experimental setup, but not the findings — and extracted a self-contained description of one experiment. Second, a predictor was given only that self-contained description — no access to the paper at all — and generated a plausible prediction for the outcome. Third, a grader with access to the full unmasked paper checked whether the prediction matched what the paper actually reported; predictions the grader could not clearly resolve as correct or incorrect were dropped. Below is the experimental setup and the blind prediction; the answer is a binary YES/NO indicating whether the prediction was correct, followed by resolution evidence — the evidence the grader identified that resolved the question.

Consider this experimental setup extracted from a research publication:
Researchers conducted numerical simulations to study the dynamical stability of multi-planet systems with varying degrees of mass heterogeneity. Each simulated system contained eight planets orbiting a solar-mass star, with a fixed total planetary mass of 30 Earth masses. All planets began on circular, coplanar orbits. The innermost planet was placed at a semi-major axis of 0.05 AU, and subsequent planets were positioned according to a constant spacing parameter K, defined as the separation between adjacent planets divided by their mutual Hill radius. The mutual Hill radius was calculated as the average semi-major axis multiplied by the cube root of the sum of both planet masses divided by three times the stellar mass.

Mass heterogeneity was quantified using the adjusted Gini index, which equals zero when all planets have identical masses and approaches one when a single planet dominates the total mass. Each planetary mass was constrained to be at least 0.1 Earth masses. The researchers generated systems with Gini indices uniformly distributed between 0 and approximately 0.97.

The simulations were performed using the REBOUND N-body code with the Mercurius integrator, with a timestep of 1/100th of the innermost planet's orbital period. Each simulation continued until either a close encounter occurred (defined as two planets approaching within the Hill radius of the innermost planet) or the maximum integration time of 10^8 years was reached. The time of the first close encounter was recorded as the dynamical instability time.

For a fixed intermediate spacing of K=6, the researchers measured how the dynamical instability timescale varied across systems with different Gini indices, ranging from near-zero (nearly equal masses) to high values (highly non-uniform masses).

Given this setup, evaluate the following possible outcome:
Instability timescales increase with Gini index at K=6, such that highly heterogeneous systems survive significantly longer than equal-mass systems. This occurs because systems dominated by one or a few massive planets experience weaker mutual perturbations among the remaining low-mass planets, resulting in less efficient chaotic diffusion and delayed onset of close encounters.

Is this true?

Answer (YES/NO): NO